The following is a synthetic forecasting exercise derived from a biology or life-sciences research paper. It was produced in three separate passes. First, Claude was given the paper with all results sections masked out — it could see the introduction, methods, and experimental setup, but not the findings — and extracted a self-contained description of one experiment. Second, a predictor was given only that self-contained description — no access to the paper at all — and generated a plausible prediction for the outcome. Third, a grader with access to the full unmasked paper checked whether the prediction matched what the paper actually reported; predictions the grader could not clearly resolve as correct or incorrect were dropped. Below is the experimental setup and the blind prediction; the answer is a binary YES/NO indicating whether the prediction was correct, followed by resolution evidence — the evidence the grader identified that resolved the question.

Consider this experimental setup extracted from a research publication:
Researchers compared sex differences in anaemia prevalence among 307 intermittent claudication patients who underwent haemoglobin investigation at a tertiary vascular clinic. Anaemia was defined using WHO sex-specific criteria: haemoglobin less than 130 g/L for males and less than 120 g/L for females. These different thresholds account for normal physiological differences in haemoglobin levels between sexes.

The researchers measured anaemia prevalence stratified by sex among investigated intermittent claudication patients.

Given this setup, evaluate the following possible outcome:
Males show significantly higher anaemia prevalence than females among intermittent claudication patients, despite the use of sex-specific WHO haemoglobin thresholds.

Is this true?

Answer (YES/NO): NO